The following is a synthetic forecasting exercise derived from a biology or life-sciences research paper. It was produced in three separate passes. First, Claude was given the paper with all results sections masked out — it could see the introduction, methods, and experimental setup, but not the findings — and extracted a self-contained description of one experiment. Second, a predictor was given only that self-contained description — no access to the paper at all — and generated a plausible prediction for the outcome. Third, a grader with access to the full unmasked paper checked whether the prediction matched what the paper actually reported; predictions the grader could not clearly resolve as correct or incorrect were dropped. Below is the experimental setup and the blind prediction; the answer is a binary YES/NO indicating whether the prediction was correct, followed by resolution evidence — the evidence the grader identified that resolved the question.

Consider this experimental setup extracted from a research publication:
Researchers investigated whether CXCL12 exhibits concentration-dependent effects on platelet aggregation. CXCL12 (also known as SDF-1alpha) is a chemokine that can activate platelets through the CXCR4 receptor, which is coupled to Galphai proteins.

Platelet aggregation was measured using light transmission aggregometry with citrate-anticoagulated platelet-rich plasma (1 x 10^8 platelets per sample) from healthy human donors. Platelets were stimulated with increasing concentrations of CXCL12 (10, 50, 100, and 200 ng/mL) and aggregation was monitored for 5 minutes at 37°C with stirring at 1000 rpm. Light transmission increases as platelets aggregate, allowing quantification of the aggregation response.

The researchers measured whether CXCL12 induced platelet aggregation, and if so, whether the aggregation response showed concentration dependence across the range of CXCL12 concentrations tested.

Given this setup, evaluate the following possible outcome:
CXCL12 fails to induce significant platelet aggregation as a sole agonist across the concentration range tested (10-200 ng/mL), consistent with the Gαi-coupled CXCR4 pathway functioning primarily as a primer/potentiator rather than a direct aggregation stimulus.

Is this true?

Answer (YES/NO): NO